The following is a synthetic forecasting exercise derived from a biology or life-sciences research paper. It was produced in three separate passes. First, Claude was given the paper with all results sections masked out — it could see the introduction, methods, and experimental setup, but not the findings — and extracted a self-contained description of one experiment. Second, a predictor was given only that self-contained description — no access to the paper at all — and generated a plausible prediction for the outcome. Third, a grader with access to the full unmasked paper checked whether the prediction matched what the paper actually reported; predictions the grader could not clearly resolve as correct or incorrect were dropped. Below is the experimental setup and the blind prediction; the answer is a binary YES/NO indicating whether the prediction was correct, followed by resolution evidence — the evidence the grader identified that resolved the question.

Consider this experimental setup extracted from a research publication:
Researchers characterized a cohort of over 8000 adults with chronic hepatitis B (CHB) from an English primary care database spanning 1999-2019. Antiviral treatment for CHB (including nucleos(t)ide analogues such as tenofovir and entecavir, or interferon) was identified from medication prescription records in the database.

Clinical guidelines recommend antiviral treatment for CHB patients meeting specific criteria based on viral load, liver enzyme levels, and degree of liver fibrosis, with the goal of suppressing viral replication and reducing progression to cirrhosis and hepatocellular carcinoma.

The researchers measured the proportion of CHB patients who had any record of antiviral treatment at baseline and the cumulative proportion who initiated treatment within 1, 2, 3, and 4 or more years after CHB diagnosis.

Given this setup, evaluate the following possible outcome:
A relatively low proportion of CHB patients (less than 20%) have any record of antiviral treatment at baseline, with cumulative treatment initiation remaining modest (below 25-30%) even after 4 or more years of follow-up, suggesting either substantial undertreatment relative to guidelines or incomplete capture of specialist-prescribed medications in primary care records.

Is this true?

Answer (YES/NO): YES